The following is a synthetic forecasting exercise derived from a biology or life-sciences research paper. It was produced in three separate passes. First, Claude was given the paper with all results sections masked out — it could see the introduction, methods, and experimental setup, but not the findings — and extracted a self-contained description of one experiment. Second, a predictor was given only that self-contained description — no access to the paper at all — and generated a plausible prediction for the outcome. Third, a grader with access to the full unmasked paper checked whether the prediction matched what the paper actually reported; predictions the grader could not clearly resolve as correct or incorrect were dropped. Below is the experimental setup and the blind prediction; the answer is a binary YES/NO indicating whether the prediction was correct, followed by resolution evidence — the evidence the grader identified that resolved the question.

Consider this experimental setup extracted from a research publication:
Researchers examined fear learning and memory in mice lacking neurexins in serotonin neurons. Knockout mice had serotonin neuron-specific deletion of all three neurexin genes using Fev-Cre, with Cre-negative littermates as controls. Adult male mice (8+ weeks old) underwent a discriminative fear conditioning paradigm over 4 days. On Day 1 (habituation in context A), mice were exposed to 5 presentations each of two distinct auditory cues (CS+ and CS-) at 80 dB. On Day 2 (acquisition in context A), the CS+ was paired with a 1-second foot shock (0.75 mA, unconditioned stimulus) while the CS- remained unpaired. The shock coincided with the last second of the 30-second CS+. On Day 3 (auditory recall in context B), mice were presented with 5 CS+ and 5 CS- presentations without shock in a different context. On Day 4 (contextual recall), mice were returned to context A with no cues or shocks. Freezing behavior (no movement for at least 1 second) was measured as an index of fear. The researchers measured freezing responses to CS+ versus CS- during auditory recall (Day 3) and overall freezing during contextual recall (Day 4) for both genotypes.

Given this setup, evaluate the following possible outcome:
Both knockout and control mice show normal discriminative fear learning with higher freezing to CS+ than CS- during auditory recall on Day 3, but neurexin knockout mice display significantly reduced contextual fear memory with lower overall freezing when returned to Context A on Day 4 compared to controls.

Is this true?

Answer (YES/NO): NO